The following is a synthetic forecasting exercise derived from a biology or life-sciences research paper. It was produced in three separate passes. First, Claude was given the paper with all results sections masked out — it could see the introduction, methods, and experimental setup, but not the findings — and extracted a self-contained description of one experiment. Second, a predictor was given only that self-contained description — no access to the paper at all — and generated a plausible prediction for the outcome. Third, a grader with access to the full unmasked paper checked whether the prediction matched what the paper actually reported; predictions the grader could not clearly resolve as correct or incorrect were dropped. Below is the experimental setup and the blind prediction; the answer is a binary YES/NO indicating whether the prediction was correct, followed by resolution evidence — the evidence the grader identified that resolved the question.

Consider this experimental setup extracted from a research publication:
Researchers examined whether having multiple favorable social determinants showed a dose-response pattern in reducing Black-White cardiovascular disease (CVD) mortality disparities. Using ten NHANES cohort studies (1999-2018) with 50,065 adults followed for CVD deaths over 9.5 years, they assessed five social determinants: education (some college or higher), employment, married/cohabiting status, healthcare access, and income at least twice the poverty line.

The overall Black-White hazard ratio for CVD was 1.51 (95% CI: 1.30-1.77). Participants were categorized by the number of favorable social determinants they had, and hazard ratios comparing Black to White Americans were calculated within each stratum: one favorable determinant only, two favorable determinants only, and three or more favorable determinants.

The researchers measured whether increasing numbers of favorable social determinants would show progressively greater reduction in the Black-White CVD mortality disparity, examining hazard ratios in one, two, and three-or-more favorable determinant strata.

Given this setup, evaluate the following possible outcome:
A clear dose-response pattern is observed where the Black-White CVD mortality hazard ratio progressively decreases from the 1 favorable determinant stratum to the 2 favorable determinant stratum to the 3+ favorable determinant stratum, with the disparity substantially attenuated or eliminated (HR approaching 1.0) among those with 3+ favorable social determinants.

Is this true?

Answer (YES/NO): NO